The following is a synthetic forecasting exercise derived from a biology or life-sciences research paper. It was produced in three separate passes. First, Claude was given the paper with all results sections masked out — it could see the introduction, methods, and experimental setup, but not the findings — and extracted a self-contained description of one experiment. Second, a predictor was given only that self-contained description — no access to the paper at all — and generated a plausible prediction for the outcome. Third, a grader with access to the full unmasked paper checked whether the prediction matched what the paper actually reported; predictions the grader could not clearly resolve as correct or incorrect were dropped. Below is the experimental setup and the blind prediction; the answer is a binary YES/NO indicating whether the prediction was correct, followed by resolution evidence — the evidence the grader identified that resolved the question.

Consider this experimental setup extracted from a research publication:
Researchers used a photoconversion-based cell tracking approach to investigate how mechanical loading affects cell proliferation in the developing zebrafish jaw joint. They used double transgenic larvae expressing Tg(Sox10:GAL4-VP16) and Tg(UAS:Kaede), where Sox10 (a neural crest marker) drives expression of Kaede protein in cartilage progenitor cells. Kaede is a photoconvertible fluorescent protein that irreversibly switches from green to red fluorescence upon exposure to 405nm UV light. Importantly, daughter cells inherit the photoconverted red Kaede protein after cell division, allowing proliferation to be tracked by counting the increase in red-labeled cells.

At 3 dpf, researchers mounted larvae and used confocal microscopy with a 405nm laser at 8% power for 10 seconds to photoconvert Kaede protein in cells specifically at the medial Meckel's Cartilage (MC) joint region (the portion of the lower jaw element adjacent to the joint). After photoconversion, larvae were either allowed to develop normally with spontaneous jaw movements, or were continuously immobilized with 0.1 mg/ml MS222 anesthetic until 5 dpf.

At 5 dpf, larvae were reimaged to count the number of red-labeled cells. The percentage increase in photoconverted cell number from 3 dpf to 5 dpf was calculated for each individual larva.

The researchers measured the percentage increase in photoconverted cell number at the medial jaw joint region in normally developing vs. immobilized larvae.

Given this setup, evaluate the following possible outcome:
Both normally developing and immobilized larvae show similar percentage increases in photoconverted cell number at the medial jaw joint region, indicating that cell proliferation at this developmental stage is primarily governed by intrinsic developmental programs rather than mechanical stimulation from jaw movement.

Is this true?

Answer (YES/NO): NO